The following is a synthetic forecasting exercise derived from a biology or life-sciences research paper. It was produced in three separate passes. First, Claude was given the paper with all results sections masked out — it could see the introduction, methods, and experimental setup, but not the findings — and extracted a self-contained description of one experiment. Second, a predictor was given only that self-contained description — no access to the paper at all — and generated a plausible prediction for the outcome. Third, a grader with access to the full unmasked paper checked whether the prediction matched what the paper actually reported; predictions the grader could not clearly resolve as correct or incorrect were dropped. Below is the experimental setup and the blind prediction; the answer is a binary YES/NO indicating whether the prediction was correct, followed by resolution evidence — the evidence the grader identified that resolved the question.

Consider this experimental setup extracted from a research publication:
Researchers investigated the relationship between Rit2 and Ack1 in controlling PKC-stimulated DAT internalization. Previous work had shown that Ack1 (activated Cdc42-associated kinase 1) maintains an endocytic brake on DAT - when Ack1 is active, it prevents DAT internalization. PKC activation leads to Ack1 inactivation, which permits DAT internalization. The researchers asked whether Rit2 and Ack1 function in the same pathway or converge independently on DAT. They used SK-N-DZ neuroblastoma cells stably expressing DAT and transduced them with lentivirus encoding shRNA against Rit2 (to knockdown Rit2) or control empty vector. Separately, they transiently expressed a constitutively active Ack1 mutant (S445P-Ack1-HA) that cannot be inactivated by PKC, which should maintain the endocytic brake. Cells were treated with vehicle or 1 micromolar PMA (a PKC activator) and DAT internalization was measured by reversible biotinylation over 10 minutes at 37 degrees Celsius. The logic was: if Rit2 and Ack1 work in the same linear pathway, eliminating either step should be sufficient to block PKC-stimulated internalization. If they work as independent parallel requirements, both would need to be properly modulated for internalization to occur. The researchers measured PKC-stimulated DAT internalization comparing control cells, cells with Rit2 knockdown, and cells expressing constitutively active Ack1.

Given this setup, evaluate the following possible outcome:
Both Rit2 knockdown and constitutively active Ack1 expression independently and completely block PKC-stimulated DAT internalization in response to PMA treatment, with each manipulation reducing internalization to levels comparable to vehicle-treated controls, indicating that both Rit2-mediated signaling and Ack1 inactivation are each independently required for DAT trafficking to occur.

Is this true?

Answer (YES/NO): YES